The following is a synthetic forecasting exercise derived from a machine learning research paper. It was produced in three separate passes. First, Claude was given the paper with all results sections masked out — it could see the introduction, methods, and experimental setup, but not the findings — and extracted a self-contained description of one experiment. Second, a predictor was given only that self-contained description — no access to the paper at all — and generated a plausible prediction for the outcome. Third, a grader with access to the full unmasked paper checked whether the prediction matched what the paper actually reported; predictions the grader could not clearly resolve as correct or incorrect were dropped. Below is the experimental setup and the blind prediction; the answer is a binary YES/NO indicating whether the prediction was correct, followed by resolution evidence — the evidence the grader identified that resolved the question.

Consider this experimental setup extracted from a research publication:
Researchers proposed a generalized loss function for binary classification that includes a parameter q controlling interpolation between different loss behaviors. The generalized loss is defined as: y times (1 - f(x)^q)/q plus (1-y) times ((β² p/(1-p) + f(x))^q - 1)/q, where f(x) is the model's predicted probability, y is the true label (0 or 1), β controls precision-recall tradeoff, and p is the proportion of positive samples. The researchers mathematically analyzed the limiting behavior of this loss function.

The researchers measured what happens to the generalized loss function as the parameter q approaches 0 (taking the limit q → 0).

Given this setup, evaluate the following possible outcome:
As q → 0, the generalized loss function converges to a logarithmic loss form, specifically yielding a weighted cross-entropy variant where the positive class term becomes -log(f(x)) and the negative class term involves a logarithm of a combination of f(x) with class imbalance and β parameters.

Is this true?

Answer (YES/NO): YES